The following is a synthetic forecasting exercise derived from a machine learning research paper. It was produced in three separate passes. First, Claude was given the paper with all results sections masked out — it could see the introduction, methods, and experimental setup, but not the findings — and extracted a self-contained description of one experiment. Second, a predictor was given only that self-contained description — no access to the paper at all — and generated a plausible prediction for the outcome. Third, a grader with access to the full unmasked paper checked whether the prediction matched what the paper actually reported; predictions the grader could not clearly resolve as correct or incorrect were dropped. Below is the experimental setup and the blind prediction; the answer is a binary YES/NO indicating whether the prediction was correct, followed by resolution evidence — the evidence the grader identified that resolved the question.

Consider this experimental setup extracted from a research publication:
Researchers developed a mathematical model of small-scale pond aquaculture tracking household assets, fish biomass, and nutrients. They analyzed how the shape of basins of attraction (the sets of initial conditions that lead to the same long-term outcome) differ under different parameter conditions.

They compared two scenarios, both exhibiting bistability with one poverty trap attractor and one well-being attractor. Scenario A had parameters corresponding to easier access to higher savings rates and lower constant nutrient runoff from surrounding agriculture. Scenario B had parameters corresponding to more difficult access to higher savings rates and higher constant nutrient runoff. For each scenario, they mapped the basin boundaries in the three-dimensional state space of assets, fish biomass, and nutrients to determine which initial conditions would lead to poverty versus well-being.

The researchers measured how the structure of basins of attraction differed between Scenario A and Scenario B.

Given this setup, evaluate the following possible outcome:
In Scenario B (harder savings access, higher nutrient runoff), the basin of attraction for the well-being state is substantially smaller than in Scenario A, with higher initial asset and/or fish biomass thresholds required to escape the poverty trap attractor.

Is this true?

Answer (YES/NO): NO